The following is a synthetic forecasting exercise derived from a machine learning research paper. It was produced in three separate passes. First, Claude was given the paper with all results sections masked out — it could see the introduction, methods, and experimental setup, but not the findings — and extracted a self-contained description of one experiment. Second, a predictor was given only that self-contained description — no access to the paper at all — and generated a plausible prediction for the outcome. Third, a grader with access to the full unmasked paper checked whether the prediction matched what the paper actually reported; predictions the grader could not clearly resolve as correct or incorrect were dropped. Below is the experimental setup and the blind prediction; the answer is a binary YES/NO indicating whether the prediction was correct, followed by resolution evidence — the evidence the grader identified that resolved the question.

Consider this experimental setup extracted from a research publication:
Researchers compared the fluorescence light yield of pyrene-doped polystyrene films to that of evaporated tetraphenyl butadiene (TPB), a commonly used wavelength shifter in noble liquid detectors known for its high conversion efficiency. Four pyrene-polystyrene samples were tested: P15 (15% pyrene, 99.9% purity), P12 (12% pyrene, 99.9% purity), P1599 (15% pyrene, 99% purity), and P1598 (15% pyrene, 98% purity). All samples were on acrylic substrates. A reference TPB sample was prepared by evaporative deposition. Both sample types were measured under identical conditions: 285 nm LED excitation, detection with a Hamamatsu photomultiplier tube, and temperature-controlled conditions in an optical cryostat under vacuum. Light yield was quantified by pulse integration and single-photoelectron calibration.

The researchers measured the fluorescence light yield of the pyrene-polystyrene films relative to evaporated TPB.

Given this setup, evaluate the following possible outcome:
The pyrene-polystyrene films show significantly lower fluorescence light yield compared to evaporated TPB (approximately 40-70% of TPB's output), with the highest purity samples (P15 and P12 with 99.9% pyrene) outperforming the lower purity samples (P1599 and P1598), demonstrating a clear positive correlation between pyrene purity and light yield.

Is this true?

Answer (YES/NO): NO